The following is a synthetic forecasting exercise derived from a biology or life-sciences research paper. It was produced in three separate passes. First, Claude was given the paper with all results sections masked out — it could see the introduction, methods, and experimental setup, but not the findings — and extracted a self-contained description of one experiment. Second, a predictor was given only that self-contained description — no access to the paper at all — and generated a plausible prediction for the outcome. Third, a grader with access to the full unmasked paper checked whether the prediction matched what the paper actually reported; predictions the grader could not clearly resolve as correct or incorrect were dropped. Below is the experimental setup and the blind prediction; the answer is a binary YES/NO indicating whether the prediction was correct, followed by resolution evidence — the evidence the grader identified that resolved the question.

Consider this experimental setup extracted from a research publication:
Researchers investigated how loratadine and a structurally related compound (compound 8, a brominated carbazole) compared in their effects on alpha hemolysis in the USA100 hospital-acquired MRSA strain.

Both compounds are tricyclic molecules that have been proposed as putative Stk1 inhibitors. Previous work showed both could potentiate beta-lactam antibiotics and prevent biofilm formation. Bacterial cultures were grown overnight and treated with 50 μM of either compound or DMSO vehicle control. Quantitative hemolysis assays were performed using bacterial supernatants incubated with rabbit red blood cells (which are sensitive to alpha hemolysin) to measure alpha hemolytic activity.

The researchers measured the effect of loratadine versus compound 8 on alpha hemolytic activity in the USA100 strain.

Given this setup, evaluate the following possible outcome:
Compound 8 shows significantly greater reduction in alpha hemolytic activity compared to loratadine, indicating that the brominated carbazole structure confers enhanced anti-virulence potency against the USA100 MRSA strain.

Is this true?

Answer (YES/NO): NO